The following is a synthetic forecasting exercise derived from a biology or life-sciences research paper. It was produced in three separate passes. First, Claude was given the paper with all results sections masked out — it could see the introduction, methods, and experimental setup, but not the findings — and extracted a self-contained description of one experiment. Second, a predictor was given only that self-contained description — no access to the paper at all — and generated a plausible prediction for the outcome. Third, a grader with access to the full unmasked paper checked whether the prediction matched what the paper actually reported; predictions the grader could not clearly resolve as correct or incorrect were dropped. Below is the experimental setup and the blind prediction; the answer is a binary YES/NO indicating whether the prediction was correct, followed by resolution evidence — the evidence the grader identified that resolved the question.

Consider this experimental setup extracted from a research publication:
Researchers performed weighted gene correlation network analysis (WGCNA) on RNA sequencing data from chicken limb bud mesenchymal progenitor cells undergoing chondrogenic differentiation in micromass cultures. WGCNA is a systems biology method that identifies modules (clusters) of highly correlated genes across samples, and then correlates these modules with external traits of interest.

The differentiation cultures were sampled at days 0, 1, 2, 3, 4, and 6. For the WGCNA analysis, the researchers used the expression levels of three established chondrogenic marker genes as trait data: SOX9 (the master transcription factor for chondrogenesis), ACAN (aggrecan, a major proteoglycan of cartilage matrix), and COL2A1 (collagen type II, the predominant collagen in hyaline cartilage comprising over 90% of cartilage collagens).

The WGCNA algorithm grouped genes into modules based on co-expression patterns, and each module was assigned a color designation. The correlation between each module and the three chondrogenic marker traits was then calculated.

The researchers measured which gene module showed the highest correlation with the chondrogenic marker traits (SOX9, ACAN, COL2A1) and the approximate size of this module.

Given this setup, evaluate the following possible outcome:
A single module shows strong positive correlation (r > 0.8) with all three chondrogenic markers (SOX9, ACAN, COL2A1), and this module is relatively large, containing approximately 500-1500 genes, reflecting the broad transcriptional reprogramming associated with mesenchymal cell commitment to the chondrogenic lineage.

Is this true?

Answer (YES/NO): NO